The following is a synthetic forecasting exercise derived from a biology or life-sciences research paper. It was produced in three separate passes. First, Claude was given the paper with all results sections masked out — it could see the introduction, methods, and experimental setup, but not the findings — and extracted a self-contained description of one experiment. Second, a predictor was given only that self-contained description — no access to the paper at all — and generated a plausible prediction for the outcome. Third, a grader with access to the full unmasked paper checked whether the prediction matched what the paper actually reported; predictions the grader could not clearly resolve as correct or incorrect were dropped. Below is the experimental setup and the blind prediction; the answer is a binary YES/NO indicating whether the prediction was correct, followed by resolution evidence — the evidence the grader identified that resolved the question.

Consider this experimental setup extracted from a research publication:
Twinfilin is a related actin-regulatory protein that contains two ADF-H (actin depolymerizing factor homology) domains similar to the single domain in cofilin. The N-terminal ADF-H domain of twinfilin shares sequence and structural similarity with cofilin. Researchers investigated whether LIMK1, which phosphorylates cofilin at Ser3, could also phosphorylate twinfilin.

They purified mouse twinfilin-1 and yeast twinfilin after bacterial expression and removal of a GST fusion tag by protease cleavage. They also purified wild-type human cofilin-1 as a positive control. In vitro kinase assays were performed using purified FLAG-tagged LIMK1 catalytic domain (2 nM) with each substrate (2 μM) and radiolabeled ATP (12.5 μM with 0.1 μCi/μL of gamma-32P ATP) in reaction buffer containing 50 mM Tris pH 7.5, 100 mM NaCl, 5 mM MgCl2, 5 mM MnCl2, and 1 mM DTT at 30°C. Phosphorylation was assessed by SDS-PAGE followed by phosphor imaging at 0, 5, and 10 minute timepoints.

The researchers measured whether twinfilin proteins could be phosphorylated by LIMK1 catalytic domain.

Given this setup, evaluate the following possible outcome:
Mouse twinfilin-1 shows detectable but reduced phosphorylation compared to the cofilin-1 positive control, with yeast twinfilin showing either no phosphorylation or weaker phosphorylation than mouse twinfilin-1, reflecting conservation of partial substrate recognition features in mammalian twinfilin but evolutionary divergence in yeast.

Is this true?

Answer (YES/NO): NO